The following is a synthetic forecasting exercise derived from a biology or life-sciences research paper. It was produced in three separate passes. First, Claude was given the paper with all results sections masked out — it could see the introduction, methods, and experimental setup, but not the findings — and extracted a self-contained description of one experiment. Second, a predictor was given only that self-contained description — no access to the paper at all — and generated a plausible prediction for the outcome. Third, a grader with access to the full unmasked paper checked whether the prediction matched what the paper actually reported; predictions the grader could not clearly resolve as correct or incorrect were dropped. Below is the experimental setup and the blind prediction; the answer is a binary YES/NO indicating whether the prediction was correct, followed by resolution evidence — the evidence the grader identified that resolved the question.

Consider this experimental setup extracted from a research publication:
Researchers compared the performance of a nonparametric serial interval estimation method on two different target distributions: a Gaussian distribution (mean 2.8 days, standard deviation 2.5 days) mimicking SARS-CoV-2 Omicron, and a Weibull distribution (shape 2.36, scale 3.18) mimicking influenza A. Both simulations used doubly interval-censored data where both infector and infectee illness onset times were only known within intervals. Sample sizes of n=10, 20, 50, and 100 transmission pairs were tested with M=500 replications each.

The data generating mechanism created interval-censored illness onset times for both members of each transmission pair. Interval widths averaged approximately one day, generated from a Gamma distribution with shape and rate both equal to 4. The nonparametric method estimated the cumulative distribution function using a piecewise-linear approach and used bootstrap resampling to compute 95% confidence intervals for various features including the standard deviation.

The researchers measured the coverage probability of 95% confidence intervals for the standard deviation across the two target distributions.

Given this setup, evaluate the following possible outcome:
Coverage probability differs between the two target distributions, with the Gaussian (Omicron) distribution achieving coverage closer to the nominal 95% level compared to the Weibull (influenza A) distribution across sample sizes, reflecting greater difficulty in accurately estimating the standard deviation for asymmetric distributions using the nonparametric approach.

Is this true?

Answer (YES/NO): YES